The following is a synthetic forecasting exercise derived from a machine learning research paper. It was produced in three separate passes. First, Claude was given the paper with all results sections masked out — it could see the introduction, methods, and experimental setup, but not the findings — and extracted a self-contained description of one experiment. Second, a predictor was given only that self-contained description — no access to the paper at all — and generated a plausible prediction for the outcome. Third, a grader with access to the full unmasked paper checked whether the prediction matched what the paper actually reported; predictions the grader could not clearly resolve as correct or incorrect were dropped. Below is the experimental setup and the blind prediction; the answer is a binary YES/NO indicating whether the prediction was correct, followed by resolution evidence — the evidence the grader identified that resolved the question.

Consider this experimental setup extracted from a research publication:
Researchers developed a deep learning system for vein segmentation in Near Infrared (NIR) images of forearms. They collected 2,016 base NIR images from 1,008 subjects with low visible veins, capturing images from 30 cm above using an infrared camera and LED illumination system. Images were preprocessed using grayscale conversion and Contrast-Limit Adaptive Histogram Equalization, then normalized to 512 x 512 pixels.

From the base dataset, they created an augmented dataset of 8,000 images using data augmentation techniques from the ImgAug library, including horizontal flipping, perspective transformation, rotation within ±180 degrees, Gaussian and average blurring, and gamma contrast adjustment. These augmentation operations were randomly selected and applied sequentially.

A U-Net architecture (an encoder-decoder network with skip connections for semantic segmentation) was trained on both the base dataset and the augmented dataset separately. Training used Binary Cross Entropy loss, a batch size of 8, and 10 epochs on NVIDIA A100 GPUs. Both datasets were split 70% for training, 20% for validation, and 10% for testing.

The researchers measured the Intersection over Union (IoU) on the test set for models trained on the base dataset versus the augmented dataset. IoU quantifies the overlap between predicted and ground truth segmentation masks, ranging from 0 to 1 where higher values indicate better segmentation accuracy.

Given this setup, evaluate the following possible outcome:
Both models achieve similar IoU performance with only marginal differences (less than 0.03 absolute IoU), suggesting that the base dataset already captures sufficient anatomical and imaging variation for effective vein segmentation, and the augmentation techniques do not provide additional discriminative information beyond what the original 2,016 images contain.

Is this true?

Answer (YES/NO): NO